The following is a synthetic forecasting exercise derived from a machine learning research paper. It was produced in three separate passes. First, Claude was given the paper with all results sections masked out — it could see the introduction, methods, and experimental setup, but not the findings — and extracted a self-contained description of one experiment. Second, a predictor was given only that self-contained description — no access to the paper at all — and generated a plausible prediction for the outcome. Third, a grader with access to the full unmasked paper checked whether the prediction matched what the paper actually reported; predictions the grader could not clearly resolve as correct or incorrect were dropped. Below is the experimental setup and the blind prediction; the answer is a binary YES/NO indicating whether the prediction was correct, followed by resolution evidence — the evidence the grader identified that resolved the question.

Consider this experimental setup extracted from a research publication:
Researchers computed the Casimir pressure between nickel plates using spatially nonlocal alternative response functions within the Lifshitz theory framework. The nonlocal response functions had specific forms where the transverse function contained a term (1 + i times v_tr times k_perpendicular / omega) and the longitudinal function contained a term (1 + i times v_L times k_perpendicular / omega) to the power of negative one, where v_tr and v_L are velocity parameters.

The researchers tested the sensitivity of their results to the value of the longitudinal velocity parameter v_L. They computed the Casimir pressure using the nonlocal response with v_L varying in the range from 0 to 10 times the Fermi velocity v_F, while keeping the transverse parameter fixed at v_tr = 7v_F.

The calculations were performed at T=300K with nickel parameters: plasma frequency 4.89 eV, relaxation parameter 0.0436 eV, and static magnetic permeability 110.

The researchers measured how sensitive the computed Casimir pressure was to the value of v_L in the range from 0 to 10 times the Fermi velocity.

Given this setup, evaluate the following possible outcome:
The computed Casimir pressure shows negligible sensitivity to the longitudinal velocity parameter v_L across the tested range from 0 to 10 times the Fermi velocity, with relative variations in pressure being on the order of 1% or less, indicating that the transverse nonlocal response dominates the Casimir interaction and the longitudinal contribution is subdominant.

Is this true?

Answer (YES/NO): NO